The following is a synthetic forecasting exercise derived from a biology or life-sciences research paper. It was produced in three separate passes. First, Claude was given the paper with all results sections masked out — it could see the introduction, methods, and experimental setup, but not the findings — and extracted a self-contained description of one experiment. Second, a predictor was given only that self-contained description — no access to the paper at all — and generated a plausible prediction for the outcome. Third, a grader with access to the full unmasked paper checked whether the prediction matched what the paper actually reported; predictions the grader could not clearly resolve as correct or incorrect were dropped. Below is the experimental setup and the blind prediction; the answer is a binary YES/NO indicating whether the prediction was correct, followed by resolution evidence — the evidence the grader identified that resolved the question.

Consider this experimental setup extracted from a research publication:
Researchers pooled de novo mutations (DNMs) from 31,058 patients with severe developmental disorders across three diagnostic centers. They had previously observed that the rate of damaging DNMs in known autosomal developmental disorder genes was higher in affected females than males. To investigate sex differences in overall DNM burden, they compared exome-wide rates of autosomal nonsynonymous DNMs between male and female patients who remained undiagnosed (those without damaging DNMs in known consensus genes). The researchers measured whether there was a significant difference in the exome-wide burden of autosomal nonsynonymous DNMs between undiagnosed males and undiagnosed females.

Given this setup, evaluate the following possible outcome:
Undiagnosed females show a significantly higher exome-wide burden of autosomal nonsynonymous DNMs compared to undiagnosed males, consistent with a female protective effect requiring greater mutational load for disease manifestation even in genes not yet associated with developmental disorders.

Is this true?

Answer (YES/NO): NO